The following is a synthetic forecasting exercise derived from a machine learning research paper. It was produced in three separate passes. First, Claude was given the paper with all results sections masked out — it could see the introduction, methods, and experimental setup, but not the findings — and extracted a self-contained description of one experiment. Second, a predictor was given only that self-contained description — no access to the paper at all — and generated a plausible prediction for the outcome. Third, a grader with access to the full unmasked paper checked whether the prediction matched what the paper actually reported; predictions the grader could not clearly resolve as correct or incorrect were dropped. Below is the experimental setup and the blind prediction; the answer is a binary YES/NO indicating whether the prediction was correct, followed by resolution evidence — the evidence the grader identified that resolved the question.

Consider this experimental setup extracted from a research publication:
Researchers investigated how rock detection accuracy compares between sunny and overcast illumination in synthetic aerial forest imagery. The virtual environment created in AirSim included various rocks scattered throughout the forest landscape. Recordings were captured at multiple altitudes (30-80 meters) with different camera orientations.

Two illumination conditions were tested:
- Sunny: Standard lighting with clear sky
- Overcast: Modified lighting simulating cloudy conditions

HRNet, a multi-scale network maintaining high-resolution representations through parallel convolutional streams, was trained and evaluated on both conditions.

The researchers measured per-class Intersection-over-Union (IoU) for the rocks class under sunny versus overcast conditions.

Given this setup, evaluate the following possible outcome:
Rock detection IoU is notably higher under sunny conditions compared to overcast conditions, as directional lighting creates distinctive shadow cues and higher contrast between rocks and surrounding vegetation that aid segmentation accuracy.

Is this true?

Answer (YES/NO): YES